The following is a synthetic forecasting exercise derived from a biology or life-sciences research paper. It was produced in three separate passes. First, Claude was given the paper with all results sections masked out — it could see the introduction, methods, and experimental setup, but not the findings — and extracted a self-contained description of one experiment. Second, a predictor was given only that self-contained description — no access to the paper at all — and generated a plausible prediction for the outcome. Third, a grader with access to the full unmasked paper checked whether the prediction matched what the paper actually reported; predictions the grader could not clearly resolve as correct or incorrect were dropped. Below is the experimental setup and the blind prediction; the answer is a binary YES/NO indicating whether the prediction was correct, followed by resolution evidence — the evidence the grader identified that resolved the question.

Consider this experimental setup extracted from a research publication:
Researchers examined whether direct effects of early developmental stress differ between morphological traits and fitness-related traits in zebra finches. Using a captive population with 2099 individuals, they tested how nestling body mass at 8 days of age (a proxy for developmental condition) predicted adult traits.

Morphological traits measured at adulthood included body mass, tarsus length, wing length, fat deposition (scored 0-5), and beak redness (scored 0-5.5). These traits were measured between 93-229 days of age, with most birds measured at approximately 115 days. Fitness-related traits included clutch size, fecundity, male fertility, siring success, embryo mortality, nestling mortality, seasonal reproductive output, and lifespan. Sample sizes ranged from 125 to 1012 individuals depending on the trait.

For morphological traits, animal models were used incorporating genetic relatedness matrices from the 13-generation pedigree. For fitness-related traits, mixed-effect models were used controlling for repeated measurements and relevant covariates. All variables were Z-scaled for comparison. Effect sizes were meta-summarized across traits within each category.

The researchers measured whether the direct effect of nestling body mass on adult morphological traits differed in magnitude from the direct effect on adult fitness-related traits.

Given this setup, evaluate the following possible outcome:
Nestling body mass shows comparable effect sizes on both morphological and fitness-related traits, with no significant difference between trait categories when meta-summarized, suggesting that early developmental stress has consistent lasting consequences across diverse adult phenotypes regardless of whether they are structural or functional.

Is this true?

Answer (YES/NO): NO